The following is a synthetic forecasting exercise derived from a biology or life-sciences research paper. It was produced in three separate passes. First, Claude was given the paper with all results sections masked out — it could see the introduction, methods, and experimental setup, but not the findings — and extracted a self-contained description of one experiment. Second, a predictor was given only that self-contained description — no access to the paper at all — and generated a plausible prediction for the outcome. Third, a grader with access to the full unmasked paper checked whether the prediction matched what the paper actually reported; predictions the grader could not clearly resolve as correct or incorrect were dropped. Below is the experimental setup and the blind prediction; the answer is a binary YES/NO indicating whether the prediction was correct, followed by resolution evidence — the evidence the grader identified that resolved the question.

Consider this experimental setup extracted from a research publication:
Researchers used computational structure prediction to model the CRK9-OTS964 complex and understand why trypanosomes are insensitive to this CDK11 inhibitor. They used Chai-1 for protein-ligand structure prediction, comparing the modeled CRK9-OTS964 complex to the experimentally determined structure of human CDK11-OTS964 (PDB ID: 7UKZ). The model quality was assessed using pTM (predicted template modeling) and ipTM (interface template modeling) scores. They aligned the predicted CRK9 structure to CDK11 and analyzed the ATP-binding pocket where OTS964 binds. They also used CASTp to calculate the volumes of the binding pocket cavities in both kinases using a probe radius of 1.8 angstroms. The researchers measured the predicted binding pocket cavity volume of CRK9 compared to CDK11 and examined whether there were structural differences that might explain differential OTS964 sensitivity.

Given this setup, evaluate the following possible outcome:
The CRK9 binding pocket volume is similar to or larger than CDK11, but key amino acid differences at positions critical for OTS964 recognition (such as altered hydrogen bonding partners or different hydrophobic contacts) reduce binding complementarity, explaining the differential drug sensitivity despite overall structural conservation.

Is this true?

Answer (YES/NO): NO